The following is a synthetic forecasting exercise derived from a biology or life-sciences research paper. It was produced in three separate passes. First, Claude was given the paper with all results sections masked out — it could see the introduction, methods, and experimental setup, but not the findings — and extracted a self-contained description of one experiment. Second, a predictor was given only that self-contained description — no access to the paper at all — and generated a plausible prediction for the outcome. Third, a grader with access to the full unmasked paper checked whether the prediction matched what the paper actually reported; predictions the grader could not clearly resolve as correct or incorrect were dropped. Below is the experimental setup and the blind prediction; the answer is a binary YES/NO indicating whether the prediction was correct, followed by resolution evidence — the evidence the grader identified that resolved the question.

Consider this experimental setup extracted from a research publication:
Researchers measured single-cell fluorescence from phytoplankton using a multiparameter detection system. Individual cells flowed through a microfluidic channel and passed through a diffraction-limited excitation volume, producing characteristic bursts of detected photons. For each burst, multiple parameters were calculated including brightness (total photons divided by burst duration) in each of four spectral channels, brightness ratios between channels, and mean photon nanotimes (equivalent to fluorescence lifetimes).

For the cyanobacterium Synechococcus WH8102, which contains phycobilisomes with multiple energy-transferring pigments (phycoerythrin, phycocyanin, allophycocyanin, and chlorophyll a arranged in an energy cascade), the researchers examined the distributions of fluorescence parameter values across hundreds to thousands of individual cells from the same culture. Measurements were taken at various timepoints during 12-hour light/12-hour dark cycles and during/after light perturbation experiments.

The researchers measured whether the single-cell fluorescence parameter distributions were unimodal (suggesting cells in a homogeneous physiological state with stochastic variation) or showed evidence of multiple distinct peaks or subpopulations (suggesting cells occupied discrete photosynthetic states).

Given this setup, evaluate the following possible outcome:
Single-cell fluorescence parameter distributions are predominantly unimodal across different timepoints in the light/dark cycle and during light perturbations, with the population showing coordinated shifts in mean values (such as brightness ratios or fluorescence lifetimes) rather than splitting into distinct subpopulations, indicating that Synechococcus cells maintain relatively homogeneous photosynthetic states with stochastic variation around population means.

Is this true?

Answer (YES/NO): NO